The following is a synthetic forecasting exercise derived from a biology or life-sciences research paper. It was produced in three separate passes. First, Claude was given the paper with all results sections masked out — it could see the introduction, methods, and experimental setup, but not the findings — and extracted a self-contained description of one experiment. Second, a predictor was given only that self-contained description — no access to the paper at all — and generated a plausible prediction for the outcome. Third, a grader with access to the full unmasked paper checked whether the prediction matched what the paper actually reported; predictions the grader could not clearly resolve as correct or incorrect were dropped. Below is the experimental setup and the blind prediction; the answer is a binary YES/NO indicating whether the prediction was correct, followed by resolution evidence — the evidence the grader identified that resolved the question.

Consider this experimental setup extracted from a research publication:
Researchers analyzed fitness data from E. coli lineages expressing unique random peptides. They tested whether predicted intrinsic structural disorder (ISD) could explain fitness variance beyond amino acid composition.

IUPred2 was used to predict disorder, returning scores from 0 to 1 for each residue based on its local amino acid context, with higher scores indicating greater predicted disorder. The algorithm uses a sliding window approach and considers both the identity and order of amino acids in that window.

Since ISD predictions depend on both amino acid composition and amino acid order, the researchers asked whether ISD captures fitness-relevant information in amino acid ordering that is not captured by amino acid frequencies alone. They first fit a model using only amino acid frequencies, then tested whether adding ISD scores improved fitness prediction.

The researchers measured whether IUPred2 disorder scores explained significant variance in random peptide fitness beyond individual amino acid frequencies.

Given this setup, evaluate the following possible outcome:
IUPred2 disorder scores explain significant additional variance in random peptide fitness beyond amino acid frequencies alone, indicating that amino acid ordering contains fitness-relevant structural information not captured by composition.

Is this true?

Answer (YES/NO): NO